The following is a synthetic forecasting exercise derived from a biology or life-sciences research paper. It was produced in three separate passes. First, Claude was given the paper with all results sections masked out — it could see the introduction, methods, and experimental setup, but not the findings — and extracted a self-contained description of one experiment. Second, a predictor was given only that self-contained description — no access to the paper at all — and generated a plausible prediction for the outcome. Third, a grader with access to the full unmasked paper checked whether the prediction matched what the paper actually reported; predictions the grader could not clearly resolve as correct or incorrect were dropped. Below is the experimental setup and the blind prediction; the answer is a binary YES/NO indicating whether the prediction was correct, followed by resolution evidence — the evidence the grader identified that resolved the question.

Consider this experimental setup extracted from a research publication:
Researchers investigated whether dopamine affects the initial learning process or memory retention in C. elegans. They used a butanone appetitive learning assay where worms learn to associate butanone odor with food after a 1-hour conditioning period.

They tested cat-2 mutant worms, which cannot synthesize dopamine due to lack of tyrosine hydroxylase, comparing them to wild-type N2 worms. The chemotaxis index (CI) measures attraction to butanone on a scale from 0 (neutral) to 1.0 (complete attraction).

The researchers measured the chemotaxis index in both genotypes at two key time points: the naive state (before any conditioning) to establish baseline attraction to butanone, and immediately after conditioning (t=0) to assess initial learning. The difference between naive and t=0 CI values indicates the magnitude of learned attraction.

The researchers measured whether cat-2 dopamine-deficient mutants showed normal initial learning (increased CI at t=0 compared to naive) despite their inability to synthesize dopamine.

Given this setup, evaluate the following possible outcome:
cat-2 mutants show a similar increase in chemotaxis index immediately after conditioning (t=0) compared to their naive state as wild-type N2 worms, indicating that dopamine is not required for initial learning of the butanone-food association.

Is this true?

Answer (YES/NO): NO